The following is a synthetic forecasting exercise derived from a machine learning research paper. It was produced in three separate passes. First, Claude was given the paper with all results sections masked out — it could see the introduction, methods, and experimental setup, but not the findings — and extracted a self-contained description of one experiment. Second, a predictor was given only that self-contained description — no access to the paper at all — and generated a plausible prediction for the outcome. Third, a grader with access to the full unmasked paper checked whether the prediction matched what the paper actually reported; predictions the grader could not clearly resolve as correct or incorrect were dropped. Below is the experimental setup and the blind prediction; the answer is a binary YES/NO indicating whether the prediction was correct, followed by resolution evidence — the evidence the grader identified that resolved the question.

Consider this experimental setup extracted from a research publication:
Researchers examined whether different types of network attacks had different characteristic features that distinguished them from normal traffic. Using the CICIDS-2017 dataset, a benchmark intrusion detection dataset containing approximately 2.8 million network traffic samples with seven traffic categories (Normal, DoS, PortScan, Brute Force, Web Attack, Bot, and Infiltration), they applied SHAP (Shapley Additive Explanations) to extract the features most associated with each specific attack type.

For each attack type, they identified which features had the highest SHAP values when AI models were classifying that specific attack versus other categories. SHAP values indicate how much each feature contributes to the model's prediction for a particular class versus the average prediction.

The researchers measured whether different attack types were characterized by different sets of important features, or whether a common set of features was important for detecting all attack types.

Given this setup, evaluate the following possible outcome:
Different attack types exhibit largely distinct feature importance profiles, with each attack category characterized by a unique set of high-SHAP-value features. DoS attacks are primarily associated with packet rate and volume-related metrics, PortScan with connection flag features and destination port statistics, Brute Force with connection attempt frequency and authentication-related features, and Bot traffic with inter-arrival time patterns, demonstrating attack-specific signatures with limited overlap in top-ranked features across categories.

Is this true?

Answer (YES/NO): NO